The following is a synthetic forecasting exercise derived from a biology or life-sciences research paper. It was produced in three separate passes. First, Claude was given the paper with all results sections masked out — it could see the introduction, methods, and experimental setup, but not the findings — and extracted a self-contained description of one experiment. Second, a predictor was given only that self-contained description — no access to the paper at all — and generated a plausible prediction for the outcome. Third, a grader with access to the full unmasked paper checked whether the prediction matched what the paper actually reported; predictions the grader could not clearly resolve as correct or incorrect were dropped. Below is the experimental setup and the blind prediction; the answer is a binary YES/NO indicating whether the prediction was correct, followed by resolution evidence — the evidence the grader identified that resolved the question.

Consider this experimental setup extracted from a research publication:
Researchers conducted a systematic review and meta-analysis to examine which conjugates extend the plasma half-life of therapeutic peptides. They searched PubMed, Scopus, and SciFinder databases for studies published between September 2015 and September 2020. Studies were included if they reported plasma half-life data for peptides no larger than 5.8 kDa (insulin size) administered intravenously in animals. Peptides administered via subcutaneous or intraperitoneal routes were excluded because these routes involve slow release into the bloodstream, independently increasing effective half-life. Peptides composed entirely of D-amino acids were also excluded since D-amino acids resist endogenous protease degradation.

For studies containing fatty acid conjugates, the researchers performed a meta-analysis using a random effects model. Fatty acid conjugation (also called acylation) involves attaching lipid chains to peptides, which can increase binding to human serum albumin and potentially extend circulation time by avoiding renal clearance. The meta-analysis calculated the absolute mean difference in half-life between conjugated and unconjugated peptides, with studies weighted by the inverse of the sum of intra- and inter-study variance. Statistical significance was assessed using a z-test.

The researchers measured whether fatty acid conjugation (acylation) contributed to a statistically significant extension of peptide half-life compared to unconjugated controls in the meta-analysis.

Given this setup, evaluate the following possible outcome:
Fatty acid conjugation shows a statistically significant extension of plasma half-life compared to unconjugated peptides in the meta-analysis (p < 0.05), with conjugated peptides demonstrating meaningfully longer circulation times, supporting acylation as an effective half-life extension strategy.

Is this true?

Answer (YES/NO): YES